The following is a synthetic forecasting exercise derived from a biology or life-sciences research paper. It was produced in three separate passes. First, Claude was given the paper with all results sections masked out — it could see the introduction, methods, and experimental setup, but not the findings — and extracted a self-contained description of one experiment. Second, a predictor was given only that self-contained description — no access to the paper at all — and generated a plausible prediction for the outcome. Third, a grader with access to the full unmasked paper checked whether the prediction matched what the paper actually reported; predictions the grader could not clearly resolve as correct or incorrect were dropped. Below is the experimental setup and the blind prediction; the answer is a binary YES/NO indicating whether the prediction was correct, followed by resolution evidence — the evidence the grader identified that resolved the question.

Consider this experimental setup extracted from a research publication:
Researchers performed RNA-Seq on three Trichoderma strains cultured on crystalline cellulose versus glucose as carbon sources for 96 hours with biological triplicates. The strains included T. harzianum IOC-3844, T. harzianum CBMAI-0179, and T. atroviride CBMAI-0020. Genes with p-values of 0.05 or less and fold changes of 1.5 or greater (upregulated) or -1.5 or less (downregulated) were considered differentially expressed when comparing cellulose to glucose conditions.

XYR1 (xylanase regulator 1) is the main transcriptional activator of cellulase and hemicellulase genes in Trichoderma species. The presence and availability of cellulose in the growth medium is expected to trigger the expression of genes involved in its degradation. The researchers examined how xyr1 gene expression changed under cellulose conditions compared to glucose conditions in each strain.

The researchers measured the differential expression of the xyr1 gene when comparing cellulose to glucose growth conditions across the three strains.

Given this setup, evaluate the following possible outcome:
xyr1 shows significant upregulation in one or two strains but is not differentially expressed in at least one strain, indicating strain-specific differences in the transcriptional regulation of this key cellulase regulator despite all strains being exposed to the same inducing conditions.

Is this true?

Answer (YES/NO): NO